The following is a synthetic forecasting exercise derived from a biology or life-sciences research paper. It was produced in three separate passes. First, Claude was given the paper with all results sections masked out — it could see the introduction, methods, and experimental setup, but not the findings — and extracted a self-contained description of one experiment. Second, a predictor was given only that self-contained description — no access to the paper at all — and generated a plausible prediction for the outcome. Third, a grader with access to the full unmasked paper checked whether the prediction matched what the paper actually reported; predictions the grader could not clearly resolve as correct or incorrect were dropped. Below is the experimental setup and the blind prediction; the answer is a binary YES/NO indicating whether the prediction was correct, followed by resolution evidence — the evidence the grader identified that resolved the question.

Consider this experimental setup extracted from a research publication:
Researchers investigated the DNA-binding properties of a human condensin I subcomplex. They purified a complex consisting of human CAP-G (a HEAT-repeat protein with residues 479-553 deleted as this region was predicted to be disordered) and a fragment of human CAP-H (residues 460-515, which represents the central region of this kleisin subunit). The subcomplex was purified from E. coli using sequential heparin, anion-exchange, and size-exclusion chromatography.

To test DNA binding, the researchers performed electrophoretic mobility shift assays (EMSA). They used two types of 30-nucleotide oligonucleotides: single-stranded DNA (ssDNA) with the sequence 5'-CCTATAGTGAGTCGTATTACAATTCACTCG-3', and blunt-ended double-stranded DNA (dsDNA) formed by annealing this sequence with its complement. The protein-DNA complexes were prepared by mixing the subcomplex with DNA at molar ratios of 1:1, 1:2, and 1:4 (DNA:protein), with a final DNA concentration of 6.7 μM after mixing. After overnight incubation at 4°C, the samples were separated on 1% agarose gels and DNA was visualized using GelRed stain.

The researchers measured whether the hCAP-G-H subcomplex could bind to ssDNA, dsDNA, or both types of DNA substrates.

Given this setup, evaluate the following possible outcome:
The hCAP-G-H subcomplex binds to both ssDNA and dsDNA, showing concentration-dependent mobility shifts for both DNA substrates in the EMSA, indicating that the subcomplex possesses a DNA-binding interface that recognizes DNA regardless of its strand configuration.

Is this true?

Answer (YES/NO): YES